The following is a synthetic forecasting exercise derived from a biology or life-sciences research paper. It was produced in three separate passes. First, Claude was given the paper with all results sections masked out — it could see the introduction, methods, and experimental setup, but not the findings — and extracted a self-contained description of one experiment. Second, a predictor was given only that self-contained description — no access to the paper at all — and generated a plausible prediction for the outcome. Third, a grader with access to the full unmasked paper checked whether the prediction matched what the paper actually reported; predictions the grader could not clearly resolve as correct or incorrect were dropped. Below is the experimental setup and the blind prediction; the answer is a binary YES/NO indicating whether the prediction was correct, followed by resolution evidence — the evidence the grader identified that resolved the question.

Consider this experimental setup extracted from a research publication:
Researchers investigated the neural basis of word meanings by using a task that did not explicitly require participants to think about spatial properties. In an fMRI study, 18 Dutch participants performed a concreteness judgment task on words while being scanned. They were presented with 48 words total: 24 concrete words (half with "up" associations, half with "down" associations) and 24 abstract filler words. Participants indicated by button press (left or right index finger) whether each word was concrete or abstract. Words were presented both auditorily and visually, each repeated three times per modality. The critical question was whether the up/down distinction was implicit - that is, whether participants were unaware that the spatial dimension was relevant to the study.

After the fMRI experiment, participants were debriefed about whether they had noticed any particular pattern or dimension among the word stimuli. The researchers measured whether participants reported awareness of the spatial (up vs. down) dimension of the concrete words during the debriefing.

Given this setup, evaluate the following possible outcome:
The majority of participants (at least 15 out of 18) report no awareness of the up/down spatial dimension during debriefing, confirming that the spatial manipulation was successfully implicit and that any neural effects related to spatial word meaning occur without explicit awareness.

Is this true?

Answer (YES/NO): YES